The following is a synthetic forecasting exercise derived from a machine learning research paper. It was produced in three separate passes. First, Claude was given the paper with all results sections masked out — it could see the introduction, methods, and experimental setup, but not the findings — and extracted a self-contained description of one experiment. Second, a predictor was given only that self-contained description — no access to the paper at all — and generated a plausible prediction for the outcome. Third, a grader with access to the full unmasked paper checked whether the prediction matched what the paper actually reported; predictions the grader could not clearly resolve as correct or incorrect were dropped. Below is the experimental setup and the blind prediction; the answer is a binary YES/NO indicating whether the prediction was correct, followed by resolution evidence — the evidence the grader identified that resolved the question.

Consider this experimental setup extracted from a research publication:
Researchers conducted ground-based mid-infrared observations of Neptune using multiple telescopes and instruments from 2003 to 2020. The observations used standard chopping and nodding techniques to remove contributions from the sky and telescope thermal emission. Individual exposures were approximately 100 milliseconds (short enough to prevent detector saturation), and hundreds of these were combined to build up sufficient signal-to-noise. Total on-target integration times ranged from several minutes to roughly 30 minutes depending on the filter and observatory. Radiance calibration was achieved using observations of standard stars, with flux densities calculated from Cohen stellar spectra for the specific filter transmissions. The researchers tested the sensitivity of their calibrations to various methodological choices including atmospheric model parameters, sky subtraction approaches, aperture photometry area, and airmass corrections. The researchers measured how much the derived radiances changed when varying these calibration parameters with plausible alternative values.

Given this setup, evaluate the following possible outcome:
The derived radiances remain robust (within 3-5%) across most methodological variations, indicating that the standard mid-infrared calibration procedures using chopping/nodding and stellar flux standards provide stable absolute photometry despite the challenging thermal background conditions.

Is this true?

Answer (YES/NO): YES